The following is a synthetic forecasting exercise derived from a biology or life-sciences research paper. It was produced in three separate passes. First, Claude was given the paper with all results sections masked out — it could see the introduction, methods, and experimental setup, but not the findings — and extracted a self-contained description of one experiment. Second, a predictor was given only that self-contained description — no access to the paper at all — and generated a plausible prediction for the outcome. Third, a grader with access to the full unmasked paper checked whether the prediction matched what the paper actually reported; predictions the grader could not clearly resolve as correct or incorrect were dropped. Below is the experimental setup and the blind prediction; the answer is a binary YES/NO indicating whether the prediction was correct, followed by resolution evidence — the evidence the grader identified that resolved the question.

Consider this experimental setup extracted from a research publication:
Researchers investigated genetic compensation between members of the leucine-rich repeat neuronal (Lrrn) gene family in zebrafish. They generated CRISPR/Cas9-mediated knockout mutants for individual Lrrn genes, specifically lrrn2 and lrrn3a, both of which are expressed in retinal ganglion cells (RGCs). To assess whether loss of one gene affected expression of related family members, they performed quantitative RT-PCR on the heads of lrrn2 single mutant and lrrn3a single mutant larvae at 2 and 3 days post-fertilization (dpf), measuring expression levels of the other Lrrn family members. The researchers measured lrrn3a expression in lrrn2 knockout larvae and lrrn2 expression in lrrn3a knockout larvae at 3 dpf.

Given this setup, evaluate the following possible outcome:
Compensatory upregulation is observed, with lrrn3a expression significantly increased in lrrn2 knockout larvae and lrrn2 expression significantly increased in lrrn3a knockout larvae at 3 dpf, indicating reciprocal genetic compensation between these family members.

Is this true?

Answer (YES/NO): YES